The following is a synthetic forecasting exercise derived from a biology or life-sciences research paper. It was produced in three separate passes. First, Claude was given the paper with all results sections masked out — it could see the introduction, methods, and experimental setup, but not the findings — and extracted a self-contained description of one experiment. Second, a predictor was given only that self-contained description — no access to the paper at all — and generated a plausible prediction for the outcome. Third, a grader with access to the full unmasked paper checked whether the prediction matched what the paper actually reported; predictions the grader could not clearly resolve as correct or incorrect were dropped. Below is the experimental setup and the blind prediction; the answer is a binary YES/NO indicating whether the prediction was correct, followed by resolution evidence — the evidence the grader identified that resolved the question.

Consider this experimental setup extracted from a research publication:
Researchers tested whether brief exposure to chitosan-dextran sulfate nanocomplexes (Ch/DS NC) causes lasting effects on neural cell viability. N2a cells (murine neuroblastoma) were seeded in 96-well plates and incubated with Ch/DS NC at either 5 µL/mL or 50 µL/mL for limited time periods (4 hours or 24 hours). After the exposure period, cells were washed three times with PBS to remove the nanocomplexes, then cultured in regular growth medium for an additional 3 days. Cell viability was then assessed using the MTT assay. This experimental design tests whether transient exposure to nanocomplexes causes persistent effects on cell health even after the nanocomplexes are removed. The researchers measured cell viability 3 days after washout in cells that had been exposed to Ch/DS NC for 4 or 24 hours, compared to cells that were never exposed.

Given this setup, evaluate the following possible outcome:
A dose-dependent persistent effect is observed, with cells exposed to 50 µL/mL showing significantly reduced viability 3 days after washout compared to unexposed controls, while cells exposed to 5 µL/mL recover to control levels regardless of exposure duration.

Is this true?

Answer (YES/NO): NO